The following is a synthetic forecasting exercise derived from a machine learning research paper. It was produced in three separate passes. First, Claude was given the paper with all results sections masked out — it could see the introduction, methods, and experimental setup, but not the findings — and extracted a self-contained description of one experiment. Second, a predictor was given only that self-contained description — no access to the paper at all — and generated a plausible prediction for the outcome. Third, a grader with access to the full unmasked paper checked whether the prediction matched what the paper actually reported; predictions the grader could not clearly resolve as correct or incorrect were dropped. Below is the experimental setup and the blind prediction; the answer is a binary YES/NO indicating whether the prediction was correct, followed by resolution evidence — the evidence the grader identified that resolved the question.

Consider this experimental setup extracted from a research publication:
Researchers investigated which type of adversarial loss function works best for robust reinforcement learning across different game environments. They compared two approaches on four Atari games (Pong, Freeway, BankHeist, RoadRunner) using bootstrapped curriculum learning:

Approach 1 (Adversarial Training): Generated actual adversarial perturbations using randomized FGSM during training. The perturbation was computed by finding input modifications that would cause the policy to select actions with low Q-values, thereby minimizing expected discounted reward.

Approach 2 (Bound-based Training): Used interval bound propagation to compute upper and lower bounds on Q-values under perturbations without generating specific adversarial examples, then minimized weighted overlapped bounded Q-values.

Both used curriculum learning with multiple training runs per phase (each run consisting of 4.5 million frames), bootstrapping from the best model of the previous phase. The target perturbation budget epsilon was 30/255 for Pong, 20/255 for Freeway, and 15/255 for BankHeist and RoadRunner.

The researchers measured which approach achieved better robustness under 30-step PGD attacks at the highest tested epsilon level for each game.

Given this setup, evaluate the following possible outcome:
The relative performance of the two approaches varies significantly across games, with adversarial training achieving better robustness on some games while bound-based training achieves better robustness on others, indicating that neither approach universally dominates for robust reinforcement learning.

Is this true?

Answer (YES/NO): YES